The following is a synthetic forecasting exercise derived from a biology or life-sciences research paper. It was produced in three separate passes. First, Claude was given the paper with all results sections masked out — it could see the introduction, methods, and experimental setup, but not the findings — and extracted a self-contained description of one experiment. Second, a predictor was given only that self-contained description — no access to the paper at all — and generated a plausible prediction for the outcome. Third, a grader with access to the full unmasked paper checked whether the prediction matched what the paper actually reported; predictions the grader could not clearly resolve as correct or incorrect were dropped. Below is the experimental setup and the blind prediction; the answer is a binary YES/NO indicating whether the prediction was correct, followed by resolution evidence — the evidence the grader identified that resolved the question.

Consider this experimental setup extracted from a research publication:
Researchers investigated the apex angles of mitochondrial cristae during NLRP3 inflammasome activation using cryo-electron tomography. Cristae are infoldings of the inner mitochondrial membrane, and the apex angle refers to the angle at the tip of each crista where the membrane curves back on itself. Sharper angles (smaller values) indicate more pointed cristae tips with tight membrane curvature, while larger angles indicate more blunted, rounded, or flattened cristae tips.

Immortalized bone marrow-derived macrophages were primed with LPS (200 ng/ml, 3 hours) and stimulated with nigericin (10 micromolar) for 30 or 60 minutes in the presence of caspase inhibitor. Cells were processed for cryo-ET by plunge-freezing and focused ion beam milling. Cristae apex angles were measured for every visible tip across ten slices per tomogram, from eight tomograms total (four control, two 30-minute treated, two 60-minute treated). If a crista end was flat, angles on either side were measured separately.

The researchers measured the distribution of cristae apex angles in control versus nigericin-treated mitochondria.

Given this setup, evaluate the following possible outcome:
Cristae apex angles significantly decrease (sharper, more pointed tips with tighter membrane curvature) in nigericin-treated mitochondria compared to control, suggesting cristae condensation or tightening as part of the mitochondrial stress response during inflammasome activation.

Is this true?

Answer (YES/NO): NO